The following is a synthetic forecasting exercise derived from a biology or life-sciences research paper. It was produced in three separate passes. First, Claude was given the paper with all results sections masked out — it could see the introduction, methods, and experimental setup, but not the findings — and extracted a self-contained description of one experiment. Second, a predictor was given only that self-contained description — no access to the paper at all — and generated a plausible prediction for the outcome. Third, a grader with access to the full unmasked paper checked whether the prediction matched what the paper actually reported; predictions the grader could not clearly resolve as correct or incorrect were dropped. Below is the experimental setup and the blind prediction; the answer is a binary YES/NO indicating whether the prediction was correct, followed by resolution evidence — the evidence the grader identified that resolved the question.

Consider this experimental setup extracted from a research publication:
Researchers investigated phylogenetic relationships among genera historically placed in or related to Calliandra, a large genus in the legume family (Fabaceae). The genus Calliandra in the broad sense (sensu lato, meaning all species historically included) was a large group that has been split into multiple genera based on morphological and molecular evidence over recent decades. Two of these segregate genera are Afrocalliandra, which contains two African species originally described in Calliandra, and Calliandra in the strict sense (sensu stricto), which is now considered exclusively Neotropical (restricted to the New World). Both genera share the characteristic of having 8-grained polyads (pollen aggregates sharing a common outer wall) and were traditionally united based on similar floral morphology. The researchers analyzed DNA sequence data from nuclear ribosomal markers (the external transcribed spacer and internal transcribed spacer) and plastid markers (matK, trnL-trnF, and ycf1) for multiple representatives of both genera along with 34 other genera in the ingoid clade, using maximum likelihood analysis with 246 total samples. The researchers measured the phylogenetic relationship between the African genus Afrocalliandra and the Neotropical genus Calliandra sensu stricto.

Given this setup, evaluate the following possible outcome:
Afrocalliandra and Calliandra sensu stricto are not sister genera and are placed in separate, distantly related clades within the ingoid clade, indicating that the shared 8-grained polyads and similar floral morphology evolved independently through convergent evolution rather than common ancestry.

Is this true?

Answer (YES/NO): NO